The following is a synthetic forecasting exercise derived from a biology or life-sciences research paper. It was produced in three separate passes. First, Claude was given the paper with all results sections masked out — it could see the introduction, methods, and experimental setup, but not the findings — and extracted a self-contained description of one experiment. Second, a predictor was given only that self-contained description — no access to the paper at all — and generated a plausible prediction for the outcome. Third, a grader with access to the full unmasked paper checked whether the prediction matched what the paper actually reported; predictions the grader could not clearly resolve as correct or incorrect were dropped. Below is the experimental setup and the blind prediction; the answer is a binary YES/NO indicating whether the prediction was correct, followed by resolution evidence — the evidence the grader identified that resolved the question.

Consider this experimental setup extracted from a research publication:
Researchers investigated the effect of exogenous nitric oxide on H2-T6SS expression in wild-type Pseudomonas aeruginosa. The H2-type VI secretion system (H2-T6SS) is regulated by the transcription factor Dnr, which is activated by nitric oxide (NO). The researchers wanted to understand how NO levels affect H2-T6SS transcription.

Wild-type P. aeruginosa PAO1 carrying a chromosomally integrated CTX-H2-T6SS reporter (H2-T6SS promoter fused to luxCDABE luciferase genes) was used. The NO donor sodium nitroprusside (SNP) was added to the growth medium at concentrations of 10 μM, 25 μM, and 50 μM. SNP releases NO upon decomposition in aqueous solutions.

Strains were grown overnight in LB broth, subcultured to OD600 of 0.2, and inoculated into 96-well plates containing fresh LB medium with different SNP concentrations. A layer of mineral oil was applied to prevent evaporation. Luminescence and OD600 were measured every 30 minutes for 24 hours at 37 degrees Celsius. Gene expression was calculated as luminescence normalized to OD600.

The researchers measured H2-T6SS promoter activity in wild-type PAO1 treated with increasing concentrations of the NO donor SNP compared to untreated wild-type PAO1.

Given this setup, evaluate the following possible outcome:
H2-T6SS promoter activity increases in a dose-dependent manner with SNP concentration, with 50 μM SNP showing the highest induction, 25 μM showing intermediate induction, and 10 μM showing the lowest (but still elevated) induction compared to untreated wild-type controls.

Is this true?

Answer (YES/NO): NO